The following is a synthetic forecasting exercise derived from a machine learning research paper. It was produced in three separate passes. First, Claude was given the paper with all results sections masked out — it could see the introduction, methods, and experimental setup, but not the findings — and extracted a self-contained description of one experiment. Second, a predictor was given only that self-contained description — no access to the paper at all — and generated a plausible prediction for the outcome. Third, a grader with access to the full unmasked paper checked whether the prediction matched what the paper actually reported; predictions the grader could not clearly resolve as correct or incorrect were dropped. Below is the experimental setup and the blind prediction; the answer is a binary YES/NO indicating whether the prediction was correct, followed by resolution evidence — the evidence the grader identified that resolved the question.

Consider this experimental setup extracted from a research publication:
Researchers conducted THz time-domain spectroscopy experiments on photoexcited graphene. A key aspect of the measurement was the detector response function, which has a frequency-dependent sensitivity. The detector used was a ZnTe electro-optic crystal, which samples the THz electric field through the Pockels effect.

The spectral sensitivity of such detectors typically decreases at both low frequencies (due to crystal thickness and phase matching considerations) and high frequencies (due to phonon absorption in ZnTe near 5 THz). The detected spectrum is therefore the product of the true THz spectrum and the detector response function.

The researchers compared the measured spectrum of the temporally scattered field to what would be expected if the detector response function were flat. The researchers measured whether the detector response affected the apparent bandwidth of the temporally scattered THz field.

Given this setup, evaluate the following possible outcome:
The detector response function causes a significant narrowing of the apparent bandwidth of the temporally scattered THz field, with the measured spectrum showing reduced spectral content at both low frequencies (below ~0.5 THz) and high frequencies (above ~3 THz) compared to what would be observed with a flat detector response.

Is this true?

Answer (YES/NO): YES